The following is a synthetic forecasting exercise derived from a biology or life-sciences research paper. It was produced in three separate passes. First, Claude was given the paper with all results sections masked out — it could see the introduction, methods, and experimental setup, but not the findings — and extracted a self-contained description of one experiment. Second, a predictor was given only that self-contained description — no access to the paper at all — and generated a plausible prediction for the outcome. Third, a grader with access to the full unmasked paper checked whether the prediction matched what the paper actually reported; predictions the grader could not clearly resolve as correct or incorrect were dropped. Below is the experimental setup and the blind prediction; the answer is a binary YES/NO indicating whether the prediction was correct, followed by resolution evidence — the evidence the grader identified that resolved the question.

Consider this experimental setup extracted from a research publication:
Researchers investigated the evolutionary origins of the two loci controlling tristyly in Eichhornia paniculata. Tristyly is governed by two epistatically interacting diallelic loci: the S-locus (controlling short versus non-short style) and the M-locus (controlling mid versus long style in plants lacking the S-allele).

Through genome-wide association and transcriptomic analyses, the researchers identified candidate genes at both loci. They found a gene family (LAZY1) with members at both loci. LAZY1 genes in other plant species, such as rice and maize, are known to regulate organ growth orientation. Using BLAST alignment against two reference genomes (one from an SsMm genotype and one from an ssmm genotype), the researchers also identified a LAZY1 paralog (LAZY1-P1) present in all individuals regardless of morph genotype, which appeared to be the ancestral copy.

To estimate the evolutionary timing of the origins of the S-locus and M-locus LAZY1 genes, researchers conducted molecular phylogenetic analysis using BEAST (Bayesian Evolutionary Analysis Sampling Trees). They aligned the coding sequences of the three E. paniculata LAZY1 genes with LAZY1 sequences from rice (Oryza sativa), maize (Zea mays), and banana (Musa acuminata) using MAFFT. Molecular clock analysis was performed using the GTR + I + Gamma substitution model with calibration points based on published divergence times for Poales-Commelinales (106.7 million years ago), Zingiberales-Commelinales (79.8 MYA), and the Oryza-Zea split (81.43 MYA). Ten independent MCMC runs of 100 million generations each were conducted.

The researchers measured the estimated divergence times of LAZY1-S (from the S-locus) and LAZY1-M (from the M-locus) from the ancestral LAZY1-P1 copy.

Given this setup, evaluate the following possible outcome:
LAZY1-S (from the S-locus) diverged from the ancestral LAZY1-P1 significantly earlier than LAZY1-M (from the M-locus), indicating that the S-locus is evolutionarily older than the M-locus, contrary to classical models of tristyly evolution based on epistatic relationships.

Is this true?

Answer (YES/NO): NO